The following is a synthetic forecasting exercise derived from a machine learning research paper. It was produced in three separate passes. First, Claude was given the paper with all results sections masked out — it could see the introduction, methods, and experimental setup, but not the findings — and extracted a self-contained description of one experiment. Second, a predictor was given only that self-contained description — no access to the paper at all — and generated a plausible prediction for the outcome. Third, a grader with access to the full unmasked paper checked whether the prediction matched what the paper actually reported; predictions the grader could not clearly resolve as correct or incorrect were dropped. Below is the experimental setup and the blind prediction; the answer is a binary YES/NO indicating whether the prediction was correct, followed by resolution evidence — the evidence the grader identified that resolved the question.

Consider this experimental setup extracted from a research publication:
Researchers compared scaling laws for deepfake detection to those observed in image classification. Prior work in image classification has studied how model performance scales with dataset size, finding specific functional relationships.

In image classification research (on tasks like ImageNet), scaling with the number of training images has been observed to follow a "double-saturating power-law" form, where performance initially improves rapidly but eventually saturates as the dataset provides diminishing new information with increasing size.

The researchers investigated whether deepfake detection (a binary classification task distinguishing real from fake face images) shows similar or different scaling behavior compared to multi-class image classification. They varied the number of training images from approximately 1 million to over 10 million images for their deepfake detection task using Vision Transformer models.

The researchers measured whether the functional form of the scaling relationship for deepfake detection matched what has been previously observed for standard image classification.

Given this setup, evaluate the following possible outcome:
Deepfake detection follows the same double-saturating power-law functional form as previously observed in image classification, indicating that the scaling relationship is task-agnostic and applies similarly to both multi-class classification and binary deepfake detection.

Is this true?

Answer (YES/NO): YES